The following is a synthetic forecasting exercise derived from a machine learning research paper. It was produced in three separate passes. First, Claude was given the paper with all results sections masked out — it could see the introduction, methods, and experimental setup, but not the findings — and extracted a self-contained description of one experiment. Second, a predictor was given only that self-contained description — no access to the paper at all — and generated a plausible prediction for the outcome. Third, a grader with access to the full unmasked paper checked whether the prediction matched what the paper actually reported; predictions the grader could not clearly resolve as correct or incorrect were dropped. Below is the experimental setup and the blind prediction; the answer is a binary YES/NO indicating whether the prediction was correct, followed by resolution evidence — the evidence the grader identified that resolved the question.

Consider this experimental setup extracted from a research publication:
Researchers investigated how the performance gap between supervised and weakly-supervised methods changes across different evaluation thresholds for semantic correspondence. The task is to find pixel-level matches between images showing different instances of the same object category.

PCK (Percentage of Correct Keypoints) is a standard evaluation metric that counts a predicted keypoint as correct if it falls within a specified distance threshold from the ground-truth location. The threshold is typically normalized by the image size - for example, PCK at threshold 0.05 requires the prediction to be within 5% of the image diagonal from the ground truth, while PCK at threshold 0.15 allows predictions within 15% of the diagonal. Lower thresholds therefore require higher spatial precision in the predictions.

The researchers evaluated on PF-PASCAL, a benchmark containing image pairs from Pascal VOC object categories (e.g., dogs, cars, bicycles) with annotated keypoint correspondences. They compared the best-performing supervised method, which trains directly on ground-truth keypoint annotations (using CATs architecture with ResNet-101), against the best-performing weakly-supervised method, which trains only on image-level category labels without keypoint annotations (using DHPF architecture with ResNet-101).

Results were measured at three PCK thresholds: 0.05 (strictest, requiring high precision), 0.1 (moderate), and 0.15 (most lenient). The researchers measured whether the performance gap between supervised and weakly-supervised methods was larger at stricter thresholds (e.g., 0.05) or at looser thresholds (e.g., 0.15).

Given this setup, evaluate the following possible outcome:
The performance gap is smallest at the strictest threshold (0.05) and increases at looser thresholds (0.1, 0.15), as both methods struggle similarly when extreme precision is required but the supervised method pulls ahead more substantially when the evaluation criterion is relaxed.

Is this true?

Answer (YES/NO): NO